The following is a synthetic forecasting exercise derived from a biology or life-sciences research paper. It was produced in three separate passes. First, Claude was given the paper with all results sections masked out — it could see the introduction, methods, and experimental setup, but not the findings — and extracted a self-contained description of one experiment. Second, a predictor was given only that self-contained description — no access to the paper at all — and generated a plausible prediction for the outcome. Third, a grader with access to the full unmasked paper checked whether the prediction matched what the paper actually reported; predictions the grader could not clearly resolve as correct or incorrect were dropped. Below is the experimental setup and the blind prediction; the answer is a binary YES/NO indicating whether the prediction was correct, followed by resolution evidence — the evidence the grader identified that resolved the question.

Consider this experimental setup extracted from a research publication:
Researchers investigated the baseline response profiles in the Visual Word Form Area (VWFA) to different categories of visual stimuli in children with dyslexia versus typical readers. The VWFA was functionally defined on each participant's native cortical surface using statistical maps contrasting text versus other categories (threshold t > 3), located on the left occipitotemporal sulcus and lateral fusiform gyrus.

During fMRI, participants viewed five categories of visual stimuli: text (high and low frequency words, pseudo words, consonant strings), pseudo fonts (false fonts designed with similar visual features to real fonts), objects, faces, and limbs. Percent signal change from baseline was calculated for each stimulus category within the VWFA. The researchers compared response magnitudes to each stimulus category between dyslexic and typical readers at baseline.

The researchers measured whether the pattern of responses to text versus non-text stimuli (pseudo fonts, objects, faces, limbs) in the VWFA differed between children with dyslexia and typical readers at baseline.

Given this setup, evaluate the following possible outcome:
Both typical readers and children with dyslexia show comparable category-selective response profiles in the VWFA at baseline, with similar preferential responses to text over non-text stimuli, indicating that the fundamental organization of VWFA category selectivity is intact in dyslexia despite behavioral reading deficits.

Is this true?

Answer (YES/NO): NO